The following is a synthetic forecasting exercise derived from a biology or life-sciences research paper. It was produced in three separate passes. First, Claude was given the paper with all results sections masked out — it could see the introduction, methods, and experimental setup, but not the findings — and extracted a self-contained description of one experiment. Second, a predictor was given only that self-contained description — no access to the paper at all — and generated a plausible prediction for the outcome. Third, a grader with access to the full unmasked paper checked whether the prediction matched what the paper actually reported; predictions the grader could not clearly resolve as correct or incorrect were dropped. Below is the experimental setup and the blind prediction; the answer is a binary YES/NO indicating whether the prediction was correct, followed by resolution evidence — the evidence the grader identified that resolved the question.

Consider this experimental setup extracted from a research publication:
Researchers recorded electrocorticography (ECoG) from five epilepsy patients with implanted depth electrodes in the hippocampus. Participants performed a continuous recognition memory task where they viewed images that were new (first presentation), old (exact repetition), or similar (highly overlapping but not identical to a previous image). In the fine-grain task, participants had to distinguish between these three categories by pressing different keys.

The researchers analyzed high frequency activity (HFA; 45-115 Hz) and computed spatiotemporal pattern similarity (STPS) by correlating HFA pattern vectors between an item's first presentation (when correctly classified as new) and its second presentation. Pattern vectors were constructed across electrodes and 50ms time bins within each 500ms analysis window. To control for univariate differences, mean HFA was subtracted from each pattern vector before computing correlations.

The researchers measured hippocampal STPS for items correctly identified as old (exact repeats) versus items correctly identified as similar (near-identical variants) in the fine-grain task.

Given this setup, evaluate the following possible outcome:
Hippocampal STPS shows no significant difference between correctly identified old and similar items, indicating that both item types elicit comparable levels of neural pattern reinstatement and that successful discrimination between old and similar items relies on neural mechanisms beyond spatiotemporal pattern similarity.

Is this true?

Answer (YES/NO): NO